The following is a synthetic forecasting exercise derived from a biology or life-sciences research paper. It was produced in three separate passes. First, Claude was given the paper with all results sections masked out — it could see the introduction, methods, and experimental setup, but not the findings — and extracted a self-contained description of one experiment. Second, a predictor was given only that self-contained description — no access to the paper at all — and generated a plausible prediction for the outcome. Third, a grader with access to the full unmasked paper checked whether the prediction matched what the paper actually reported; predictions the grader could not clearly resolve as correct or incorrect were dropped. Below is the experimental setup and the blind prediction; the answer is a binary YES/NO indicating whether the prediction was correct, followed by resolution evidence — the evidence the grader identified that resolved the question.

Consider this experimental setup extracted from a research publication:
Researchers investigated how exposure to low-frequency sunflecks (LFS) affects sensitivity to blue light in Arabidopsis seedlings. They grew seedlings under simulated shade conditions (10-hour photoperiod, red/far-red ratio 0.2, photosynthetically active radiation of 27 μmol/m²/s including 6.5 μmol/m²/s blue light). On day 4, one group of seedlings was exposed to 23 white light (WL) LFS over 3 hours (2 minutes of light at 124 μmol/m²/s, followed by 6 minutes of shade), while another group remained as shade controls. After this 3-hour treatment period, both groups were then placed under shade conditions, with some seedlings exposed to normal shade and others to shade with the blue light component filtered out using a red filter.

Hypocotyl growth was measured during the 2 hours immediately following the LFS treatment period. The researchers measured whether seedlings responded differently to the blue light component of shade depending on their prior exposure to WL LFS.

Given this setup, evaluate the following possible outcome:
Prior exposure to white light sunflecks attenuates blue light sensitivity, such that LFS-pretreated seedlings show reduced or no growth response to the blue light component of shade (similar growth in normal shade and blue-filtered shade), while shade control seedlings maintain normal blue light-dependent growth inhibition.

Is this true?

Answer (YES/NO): NO